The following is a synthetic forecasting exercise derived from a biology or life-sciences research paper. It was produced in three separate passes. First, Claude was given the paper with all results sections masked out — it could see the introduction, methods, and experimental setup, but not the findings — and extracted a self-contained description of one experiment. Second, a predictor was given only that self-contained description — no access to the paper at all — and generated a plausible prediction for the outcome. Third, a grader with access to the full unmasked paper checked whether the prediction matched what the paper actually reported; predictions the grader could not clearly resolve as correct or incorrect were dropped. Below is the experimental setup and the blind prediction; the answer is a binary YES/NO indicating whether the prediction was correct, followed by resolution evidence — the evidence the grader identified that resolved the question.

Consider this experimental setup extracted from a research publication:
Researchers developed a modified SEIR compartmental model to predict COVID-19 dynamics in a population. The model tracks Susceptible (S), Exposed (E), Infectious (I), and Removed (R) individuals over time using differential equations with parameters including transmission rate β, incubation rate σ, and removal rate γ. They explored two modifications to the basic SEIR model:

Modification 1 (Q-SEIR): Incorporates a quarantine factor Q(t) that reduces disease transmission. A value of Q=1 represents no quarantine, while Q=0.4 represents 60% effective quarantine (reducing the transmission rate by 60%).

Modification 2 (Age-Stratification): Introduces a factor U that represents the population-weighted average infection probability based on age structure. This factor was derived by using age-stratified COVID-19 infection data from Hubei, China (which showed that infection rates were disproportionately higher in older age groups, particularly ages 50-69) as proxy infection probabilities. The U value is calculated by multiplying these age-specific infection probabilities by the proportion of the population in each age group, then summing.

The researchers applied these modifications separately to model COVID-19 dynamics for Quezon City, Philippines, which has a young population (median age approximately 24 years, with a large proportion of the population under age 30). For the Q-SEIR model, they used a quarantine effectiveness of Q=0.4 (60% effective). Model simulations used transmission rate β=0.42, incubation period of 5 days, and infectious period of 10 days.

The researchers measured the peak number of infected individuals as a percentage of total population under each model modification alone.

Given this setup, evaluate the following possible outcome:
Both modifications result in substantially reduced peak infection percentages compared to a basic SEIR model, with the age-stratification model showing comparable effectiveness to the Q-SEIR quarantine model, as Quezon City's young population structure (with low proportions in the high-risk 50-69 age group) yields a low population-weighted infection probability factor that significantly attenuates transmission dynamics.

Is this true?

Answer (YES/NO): NO